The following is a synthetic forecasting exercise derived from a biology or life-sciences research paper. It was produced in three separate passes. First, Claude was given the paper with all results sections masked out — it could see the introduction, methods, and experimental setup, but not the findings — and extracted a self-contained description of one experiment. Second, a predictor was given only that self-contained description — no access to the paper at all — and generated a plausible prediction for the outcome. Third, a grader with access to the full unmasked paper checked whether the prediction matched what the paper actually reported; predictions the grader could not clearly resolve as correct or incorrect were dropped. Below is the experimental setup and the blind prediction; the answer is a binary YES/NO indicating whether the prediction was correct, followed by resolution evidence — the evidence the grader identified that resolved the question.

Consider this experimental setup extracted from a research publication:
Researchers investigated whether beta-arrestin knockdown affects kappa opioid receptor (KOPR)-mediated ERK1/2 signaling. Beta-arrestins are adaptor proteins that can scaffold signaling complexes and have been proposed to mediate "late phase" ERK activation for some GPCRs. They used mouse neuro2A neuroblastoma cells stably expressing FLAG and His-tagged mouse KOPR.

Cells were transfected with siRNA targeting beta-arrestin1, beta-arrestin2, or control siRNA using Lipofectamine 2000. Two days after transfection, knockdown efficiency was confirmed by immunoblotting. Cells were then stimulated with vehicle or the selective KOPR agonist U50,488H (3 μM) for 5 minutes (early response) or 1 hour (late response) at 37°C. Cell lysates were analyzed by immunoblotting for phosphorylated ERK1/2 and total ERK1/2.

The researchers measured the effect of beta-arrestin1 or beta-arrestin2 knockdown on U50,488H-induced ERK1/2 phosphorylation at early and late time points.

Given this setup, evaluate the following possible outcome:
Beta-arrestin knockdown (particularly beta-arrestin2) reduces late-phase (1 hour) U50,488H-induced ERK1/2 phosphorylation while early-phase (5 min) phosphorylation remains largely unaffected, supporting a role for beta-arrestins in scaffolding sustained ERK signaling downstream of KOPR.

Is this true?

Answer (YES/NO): NO